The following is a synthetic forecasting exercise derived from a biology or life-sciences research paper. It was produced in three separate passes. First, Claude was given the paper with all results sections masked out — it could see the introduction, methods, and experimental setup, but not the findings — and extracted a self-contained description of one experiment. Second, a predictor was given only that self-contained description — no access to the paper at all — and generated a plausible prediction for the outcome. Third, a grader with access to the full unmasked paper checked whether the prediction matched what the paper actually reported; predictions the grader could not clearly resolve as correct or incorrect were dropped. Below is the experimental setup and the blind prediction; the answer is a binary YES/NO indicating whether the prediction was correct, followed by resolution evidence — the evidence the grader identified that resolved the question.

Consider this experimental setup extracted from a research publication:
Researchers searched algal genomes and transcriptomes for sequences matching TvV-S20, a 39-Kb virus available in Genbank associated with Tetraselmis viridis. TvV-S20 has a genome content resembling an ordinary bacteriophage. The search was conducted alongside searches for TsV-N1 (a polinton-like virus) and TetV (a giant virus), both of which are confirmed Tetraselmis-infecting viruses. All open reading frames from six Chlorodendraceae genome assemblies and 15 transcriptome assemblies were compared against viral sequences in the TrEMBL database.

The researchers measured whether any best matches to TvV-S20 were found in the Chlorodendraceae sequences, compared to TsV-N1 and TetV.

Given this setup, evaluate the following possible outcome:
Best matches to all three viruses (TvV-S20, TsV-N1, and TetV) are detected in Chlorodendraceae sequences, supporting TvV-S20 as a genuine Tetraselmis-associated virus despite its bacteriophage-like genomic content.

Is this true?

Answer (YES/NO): NO